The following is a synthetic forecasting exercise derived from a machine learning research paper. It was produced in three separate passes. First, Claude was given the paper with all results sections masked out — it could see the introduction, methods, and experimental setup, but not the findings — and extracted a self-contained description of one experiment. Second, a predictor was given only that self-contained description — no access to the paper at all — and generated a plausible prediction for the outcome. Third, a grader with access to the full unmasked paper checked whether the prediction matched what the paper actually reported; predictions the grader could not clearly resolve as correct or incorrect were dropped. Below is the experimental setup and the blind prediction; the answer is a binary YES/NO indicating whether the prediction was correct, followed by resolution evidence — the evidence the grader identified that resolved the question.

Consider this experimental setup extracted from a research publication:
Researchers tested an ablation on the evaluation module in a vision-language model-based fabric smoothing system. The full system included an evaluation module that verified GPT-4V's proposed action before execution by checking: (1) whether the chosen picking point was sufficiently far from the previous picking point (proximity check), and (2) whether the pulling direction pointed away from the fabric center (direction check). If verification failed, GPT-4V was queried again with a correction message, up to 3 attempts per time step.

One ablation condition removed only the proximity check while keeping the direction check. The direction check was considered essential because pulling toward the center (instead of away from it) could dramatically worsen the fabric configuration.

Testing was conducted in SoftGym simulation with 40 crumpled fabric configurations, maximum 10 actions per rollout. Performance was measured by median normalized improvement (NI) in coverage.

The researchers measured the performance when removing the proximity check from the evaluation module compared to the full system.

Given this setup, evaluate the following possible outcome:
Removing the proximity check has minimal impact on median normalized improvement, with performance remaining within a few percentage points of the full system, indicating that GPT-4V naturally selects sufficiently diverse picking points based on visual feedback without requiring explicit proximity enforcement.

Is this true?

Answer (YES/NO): NO